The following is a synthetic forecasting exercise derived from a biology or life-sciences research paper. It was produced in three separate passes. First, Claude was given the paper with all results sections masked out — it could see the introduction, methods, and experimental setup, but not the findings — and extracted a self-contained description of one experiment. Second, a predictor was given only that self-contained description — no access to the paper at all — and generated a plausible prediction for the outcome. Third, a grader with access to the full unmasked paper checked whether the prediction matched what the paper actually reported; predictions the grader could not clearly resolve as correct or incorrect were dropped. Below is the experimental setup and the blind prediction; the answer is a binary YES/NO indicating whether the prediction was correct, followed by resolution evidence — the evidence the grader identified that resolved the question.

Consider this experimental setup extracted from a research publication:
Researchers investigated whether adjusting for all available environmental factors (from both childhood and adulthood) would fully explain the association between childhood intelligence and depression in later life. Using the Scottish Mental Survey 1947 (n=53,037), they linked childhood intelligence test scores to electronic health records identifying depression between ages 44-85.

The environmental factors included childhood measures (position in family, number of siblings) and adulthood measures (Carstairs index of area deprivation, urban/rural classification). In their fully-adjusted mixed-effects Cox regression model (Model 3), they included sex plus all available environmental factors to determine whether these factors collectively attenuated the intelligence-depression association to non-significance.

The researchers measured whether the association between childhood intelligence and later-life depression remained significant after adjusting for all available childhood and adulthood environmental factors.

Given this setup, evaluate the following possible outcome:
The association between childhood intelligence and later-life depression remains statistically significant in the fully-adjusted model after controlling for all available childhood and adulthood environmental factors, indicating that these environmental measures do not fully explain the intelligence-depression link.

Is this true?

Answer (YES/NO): YES